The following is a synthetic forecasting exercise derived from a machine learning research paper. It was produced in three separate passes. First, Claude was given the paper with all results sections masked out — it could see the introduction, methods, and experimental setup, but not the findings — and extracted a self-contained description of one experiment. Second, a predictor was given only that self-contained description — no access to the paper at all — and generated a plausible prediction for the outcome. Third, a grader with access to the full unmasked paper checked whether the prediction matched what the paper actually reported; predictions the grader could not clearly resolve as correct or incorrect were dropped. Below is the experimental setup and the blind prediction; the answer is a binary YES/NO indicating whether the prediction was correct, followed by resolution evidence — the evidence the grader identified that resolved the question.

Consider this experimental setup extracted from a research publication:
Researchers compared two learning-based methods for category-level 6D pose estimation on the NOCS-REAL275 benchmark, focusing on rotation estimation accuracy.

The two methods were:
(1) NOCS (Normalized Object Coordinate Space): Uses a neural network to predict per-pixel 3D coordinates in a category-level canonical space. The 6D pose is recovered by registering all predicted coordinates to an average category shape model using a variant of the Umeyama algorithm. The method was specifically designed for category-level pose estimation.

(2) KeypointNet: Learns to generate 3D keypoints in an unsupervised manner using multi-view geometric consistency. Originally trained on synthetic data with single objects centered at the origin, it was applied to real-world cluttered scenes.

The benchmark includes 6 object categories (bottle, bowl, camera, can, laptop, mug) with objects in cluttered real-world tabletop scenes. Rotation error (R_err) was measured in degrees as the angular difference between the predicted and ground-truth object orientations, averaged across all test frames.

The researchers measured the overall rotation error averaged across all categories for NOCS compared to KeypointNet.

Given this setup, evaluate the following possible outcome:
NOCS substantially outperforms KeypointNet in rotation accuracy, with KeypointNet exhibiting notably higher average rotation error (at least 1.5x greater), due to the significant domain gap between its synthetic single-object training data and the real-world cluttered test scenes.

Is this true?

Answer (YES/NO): NO